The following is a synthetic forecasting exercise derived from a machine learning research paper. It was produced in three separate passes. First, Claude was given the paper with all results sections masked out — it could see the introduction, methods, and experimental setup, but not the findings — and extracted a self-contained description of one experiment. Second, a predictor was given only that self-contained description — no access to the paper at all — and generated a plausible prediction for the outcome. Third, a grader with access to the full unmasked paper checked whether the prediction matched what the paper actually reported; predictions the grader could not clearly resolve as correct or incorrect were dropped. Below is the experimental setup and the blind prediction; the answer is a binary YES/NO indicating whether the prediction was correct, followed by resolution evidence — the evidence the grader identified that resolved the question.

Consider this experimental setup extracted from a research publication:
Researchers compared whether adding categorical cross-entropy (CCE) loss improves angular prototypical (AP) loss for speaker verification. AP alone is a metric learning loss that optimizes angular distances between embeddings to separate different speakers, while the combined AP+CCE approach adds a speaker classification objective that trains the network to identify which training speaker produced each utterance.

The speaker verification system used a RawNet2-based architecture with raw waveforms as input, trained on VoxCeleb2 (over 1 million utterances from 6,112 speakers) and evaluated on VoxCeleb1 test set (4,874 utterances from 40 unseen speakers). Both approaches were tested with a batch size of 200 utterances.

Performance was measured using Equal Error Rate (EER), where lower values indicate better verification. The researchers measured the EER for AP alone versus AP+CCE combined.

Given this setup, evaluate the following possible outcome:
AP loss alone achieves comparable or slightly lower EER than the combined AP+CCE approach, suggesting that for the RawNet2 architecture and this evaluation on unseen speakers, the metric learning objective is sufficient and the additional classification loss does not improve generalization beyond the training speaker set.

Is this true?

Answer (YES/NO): NO